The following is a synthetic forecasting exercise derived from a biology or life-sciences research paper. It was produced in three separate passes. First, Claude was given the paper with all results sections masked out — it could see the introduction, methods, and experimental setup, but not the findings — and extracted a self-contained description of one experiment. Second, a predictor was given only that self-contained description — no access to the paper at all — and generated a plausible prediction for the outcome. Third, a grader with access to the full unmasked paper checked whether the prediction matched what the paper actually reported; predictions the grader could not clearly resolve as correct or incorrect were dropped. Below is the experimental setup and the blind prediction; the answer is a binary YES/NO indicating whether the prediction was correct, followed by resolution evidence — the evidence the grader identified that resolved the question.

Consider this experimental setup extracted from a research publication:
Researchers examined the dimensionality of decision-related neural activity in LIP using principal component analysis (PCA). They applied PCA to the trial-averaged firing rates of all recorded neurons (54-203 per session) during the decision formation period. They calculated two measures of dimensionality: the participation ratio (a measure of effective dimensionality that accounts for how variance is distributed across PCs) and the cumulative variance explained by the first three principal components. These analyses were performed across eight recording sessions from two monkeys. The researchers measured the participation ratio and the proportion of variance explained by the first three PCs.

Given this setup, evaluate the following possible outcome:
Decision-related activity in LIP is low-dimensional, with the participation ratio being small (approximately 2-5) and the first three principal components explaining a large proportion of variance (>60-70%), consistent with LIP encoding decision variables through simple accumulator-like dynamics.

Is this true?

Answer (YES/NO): YES